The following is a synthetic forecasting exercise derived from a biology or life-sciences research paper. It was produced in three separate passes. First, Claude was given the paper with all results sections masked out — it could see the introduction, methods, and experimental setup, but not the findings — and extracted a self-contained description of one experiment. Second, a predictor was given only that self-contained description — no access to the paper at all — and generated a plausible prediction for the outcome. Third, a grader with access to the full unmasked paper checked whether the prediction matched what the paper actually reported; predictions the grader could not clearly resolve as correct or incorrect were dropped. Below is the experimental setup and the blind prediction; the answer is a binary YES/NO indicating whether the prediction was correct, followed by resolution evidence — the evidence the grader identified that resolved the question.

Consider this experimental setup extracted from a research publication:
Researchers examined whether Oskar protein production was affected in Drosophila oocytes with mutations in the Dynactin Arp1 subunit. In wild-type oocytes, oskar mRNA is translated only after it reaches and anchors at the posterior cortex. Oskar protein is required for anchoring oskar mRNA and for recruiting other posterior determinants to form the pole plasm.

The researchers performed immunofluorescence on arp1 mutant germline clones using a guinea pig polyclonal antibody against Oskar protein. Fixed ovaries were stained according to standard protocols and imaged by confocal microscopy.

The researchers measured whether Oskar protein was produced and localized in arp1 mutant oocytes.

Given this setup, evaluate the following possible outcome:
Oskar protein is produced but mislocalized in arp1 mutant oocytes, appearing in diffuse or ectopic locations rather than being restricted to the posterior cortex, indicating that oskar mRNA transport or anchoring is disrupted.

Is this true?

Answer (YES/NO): NO